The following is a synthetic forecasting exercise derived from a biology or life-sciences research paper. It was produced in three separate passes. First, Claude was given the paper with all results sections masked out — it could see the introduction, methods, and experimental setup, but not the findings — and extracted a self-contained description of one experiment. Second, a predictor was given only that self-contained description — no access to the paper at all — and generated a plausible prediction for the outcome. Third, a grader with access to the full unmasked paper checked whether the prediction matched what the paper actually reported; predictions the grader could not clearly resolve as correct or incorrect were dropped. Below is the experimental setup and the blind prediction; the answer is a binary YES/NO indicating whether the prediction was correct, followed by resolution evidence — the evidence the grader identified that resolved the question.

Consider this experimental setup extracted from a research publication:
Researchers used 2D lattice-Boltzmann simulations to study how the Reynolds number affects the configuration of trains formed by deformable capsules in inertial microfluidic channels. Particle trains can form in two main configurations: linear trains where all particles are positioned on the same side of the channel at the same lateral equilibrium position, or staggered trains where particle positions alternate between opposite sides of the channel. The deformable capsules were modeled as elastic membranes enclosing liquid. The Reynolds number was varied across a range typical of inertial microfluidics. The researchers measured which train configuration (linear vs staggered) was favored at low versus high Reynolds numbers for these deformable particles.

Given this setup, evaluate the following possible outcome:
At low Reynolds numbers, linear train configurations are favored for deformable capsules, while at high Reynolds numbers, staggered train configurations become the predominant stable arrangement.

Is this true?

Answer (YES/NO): YES